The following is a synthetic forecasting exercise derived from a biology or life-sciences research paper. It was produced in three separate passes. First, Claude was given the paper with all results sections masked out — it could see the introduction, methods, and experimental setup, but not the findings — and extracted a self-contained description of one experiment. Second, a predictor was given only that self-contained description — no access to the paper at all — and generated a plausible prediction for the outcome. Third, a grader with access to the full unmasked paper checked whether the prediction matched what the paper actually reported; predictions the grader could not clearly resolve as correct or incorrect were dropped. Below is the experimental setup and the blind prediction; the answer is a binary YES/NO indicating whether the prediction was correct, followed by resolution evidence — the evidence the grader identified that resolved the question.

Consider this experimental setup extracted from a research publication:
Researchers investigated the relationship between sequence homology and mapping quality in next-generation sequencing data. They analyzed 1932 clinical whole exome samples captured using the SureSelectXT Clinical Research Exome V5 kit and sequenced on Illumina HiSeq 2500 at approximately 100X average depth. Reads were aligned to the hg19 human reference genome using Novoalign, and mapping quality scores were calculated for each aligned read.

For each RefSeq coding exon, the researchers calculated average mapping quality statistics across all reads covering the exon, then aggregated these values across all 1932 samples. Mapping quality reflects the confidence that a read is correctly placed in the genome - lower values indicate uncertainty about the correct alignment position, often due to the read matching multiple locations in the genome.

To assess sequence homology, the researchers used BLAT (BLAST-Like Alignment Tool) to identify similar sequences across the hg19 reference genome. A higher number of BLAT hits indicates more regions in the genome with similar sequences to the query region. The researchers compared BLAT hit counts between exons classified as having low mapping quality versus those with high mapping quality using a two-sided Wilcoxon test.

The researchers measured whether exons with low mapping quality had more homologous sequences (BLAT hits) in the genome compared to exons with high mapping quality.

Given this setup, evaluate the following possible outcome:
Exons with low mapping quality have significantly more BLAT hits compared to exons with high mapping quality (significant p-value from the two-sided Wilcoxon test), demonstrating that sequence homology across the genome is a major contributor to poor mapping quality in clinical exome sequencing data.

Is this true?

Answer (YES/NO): YES